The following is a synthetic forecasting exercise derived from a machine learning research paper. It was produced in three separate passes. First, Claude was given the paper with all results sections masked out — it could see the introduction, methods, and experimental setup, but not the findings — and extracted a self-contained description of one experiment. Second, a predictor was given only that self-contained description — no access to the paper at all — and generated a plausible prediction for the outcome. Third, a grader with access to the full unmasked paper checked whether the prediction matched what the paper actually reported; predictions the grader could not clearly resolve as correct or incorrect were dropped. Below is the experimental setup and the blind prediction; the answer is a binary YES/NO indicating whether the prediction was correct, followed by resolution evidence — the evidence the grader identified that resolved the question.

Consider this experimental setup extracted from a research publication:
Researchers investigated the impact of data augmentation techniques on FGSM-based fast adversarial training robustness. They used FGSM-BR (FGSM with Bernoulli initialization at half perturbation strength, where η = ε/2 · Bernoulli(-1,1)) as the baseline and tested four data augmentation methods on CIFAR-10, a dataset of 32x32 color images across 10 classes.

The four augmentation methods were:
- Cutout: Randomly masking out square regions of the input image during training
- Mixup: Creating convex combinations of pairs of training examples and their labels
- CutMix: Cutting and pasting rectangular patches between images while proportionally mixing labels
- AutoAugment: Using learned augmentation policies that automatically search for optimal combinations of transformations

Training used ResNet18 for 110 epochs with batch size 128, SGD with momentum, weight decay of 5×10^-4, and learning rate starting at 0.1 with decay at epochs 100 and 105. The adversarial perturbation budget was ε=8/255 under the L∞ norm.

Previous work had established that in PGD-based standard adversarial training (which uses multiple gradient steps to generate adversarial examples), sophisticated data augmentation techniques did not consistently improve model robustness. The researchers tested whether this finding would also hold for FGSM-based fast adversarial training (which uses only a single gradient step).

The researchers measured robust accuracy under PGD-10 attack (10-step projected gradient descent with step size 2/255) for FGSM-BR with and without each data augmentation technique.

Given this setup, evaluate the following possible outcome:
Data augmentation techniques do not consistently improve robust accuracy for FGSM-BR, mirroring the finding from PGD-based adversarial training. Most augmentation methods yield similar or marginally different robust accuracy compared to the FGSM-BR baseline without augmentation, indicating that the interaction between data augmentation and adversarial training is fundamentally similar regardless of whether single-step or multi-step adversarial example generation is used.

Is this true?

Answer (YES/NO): NO